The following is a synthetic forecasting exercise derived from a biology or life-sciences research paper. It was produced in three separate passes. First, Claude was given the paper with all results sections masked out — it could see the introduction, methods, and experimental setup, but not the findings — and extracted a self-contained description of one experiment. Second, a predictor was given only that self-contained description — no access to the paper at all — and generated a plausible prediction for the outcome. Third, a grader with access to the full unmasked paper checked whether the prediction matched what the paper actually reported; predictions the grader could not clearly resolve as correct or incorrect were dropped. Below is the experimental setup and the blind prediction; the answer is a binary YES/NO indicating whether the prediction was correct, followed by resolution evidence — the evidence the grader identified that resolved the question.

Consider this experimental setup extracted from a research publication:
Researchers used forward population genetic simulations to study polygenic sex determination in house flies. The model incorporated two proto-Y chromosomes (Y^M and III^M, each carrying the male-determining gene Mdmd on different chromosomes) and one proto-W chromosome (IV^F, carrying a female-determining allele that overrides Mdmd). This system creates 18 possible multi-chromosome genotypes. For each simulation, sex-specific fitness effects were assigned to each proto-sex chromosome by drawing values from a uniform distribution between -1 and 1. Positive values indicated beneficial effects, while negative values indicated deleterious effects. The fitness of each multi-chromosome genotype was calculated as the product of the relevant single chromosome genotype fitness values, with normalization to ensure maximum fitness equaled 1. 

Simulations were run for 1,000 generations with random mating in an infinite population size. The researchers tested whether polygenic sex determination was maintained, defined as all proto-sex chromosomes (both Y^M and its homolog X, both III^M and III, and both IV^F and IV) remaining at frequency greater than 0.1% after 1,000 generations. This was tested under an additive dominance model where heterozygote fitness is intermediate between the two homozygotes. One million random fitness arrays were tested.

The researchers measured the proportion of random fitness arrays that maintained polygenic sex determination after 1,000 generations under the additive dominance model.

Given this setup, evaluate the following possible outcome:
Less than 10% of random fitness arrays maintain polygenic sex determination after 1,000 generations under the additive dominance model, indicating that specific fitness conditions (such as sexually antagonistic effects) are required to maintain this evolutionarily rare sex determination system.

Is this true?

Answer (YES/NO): YES